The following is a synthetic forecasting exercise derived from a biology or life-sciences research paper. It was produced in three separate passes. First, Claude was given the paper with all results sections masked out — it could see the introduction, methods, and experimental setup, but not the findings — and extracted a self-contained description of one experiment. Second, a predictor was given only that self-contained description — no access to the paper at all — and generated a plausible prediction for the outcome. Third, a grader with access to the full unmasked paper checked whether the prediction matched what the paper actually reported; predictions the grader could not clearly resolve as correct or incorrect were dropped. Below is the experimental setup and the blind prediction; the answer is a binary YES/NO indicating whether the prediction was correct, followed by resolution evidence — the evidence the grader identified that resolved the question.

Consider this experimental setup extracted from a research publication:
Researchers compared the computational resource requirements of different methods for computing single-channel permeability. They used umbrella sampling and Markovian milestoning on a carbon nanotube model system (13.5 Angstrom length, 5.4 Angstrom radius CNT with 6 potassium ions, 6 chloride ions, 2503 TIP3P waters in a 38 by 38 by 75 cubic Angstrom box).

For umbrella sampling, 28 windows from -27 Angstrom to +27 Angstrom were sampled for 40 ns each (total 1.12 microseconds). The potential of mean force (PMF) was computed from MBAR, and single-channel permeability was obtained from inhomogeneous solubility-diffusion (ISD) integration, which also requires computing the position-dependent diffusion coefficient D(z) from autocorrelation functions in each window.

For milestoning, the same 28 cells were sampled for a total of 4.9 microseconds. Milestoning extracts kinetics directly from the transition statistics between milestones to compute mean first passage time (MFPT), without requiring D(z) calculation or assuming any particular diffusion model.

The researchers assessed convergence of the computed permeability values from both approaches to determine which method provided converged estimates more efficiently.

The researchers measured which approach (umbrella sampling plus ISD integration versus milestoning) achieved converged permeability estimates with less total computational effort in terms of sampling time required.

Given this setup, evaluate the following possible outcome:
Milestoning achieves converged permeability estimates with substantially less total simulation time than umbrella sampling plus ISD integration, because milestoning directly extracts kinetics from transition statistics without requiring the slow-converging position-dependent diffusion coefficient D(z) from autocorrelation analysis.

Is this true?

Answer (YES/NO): NO